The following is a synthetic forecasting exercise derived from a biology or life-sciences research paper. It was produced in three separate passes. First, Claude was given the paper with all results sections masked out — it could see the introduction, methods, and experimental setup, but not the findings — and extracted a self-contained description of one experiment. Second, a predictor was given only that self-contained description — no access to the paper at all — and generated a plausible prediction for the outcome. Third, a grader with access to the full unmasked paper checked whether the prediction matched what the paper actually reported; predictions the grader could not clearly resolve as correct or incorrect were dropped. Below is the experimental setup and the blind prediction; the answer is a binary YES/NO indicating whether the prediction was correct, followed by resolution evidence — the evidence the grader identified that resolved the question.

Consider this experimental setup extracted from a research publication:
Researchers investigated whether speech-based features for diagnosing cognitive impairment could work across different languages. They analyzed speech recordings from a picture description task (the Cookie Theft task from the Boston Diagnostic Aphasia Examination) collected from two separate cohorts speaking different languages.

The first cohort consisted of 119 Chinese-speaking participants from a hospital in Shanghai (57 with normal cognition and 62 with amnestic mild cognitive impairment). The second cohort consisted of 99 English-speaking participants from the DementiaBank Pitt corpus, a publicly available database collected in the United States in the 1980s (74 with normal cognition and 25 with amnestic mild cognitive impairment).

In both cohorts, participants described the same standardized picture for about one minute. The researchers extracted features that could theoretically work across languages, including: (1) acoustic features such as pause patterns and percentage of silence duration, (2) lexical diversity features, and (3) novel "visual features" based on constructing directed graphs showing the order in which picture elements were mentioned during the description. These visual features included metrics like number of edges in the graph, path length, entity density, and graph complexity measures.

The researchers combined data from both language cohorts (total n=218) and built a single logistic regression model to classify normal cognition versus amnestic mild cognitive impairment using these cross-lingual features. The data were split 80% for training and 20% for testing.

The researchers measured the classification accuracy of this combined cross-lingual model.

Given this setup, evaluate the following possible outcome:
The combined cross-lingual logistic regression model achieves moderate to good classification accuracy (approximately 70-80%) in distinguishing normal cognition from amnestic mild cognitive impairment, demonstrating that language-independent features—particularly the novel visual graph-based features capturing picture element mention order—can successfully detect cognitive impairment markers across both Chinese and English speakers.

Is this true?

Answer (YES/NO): YES